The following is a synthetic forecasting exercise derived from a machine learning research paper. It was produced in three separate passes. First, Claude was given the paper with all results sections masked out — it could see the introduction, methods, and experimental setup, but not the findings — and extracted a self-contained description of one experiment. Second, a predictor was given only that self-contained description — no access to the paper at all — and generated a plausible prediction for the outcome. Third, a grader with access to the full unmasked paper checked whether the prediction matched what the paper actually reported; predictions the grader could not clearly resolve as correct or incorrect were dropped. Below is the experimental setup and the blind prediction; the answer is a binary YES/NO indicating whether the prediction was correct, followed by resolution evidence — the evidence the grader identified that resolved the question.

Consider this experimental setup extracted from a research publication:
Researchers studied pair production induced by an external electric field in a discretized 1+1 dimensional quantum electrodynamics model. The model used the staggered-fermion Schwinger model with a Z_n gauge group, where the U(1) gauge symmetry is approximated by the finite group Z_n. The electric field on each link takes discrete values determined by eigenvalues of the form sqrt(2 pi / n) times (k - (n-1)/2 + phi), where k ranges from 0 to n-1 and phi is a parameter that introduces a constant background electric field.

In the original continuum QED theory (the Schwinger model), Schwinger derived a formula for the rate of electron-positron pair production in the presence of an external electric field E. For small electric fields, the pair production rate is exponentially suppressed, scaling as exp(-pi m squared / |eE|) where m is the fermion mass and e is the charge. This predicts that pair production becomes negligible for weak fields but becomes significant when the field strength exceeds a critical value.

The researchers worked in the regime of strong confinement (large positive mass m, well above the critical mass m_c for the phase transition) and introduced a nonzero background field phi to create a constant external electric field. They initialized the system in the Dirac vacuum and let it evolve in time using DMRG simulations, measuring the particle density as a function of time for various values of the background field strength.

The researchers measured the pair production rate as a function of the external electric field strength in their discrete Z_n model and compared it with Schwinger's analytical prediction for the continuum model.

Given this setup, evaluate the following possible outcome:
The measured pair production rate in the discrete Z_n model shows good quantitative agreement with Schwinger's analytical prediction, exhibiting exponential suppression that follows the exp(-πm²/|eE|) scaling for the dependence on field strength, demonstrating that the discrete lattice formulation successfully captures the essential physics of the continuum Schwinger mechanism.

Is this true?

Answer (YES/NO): NO